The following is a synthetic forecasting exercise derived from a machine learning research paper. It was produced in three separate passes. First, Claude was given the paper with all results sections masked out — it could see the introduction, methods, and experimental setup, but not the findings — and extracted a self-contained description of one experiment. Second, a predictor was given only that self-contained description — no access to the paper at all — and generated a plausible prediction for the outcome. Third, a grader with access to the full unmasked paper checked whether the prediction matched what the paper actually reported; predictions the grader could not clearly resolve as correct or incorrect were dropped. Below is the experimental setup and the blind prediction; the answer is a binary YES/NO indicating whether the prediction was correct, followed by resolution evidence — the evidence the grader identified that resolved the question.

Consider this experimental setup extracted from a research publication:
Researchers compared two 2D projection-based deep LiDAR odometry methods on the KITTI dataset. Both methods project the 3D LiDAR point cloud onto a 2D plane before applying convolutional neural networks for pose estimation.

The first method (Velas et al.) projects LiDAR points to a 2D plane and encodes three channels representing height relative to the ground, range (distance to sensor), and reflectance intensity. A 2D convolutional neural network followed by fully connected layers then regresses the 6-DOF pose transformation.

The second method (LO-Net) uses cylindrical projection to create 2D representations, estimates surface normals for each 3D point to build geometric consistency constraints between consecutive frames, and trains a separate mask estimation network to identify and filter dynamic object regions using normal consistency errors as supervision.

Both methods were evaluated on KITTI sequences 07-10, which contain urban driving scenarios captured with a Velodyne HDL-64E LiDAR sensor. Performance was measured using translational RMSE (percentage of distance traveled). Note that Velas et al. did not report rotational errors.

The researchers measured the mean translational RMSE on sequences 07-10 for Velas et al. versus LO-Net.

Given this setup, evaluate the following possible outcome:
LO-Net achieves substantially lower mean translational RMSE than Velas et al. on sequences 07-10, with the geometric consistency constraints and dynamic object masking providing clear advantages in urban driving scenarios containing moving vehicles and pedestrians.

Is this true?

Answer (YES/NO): YES